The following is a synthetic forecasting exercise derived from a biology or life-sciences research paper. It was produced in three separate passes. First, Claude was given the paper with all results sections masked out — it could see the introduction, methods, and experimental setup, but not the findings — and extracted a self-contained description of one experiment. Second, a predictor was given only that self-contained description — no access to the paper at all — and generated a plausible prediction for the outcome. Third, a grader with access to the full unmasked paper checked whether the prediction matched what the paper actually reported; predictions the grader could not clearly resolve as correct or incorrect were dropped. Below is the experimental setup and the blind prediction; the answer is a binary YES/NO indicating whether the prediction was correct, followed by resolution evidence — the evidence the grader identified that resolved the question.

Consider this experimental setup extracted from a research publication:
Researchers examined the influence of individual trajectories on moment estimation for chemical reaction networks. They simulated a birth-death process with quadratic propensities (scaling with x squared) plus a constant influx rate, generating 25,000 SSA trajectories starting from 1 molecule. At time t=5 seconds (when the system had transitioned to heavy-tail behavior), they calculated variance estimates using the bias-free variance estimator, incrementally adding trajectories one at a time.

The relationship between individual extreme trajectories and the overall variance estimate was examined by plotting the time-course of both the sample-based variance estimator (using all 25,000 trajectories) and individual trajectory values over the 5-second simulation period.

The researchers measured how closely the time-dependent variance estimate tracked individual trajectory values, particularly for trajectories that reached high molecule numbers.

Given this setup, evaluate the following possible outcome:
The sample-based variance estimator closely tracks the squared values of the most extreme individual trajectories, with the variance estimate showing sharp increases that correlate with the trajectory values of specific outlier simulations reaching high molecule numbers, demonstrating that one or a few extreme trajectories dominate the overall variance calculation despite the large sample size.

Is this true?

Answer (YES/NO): YES